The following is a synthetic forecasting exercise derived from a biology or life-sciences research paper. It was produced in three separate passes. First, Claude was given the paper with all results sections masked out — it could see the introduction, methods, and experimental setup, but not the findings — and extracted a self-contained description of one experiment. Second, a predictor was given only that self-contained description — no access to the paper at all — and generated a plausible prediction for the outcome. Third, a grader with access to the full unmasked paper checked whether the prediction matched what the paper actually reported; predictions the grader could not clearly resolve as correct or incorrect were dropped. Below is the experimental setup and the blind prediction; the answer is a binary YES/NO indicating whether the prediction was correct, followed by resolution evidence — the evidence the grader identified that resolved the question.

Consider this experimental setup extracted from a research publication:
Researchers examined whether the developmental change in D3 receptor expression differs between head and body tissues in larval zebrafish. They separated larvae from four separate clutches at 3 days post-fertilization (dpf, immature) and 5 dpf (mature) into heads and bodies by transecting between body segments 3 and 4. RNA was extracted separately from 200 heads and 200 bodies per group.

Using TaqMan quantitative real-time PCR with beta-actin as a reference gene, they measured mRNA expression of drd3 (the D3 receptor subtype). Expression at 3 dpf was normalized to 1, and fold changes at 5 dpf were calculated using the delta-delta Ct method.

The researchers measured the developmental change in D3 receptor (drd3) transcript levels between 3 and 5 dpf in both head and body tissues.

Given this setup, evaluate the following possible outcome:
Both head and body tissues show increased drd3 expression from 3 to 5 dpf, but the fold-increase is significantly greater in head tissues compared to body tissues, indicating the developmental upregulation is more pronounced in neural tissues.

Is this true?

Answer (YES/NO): NO